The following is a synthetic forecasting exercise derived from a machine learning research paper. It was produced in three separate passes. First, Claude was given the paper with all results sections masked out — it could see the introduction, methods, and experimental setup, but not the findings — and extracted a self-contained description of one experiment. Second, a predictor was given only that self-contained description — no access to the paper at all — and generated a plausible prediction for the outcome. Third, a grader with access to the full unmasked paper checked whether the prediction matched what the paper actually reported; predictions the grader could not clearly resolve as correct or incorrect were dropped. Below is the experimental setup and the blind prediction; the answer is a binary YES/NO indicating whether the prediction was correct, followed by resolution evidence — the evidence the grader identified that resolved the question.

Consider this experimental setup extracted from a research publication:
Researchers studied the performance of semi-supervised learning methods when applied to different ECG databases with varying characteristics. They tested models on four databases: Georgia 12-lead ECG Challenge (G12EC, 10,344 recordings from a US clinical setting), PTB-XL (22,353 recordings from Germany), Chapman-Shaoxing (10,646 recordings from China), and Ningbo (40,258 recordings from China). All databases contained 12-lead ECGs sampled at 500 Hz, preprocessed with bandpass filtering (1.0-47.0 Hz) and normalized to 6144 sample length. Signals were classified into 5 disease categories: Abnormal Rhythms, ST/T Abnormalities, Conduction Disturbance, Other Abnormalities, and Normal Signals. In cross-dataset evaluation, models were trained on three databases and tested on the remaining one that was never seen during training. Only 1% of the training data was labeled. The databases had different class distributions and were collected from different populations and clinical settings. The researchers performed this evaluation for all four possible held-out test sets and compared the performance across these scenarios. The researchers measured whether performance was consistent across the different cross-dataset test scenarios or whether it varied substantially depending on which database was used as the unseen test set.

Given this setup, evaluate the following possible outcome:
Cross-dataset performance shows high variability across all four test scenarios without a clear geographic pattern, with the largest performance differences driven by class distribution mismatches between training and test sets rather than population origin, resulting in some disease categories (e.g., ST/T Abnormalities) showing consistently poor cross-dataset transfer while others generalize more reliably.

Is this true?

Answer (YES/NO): NO